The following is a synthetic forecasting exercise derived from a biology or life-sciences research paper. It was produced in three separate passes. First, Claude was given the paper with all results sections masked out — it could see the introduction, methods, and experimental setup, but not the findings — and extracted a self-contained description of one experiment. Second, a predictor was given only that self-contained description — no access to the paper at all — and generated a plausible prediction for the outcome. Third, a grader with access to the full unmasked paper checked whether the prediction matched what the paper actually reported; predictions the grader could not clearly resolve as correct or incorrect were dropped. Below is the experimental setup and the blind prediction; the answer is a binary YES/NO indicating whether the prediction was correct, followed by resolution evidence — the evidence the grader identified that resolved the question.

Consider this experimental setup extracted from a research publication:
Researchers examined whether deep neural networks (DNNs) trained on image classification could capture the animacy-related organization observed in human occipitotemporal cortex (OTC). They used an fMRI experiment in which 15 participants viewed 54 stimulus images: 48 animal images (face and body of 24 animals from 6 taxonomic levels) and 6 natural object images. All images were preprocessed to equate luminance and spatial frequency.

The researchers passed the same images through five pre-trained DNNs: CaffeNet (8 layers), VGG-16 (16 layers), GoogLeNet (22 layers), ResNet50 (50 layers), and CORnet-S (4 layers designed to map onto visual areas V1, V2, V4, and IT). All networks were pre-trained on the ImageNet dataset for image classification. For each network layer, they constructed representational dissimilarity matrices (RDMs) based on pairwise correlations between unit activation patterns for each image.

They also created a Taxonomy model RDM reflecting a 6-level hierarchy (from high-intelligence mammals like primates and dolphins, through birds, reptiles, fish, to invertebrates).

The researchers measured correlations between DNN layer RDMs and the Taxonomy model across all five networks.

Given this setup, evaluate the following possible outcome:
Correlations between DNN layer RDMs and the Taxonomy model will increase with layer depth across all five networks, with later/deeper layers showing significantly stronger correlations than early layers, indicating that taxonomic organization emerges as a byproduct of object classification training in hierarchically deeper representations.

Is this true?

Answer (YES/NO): YES